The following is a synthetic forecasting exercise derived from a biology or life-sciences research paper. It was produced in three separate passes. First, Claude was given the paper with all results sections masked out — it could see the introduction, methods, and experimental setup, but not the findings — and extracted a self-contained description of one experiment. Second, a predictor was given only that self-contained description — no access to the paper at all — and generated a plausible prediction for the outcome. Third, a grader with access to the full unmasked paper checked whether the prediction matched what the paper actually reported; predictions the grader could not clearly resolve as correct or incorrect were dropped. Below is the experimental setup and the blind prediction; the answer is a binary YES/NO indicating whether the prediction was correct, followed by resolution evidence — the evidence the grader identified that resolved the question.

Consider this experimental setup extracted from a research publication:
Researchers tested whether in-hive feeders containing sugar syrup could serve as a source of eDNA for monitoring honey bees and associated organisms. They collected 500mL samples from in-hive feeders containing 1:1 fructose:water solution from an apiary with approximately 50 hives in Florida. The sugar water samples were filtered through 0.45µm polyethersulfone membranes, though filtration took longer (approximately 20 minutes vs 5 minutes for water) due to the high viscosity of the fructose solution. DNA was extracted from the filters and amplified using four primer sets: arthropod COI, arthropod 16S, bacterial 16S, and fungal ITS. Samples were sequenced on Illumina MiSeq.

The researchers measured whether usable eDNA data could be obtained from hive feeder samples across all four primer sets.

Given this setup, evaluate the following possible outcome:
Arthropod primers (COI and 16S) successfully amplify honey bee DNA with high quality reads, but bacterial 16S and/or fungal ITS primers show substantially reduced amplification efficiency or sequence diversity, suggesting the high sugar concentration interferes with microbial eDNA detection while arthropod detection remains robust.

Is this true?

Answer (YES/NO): NO